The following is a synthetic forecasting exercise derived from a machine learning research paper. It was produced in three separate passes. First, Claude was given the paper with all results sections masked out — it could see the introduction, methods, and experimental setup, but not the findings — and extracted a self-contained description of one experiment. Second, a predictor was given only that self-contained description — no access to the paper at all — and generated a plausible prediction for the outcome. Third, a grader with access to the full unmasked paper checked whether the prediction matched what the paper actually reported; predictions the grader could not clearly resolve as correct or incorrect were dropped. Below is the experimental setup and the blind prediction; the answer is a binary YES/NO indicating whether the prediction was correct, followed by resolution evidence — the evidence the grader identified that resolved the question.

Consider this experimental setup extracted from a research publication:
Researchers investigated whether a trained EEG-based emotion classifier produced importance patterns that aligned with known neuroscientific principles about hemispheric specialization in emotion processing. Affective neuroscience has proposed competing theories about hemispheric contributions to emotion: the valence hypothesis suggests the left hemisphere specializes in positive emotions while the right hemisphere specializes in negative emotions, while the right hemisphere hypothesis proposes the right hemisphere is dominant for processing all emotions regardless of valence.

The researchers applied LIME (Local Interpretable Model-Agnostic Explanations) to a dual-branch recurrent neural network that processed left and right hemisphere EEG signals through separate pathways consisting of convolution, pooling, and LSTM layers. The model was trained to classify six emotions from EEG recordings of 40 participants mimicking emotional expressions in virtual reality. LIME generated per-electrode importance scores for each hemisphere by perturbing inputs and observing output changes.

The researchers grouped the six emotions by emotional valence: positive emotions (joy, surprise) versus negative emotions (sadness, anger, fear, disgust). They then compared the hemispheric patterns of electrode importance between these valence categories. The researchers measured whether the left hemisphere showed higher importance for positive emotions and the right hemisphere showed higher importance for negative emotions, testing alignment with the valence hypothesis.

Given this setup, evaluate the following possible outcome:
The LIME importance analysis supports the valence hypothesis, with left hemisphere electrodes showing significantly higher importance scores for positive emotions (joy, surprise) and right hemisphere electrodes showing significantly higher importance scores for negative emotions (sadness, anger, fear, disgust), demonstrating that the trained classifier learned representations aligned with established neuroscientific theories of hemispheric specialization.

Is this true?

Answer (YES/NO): NO